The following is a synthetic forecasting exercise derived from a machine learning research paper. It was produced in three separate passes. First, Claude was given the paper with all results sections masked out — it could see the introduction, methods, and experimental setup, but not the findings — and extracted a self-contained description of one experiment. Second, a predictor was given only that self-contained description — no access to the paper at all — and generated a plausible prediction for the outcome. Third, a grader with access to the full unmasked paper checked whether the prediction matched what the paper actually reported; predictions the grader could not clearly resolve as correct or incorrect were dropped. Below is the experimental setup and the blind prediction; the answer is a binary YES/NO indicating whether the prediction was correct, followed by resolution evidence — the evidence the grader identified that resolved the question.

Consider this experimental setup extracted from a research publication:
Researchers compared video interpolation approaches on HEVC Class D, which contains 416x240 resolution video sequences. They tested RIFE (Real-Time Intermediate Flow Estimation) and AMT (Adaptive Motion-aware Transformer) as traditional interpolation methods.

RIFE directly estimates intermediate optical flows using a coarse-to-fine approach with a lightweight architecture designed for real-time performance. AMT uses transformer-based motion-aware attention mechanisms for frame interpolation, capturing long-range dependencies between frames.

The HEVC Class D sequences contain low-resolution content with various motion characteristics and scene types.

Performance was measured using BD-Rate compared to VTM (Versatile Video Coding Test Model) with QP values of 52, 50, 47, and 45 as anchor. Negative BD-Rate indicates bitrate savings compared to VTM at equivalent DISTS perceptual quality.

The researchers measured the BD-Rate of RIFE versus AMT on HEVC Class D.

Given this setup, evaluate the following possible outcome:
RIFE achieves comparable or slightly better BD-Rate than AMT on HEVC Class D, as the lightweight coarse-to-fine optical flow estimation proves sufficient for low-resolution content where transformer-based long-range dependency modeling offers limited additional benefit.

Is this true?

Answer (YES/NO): NO